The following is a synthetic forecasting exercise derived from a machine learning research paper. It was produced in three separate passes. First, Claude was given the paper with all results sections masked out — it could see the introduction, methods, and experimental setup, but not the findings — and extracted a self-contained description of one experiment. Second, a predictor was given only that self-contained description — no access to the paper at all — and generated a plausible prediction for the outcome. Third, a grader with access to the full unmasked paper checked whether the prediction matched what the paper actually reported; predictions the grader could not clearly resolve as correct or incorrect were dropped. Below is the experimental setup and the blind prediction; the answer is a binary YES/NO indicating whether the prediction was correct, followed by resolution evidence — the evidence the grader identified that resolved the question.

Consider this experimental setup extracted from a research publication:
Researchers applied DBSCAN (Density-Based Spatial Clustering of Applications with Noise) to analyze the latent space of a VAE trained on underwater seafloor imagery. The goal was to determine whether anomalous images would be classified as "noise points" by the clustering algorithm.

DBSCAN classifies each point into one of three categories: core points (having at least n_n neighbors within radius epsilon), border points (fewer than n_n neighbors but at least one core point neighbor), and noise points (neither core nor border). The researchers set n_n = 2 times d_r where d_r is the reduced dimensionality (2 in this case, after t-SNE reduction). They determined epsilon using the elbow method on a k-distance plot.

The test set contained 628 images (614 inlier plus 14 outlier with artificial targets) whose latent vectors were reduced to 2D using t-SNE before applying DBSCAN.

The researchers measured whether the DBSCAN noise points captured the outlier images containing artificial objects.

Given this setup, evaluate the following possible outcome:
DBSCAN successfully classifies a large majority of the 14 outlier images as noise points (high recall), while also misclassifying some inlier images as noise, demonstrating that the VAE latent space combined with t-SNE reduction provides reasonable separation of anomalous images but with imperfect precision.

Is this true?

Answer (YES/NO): YES